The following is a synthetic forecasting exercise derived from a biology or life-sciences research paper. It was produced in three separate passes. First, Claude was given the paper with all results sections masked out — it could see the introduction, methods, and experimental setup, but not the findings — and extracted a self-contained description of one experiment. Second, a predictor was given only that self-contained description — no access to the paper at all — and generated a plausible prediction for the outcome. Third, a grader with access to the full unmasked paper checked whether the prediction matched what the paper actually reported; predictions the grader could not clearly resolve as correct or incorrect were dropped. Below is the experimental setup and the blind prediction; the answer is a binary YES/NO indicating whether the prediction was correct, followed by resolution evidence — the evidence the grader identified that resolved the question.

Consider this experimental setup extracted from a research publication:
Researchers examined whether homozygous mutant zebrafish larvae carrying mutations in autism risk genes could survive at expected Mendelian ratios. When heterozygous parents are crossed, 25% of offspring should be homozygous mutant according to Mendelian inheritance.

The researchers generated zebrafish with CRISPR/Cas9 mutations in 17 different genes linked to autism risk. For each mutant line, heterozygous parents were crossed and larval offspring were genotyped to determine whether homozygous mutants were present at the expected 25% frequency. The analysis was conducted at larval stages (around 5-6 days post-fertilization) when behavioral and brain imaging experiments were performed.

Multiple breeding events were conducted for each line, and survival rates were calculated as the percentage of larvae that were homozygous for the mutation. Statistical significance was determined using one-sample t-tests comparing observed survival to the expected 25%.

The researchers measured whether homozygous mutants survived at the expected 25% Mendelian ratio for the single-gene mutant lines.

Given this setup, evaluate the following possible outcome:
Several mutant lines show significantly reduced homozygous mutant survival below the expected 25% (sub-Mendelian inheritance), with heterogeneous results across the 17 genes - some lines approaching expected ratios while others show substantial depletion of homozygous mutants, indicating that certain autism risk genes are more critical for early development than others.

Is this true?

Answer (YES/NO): NO